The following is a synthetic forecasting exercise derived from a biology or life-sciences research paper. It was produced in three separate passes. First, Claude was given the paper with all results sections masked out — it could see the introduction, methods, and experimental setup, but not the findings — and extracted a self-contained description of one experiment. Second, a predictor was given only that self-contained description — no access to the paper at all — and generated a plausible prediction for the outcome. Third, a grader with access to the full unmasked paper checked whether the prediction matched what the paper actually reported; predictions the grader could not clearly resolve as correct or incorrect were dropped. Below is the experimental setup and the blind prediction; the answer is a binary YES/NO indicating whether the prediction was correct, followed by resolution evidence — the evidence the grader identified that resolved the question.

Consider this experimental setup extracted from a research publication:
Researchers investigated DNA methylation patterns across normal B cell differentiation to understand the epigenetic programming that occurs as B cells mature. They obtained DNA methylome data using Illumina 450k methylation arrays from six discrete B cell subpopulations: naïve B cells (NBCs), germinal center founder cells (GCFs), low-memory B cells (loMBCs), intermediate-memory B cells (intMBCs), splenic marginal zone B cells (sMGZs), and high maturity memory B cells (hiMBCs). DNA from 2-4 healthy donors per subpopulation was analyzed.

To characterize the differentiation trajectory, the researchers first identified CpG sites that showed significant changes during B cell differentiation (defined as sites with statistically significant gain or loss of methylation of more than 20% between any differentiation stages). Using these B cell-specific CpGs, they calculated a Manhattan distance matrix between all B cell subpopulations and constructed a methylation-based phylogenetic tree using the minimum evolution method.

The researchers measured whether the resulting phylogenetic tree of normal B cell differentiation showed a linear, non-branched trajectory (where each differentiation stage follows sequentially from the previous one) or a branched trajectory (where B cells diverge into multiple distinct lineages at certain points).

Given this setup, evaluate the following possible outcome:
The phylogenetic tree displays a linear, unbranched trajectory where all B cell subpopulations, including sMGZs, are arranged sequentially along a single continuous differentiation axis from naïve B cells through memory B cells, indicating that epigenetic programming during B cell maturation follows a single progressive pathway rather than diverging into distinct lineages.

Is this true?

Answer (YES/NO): YES